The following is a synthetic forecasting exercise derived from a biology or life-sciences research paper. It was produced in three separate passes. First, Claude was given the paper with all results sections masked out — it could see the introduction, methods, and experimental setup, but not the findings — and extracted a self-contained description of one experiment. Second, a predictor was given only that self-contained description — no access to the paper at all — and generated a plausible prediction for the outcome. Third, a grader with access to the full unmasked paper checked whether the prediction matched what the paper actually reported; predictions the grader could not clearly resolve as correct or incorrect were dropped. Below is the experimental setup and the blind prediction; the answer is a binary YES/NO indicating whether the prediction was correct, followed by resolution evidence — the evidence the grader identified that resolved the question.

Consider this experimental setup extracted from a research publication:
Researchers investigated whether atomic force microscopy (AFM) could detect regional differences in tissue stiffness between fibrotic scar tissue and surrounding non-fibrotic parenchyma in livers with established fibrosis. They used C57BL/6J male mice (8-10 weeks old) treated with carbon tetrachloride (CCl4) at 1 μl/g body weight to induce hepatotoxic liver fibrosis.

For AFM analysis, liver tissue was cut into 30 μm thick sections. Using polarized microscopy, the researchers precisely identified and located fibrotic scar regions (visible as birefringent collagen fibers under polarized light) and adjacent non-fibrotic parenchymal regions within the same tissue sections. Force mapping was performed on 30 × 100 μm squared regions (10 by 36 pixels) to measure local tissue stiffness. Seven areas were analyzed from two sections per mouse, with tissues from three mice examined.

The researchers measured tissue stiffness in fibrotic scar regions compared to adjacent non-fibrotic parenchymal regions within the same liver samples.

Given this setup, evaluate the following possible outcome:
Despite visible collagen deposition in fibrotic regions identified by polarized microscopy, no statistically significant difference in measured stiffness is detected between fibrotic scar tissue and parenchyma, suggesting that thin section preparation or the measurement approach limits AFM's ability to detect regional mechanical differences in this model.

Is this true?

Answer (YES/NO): NO